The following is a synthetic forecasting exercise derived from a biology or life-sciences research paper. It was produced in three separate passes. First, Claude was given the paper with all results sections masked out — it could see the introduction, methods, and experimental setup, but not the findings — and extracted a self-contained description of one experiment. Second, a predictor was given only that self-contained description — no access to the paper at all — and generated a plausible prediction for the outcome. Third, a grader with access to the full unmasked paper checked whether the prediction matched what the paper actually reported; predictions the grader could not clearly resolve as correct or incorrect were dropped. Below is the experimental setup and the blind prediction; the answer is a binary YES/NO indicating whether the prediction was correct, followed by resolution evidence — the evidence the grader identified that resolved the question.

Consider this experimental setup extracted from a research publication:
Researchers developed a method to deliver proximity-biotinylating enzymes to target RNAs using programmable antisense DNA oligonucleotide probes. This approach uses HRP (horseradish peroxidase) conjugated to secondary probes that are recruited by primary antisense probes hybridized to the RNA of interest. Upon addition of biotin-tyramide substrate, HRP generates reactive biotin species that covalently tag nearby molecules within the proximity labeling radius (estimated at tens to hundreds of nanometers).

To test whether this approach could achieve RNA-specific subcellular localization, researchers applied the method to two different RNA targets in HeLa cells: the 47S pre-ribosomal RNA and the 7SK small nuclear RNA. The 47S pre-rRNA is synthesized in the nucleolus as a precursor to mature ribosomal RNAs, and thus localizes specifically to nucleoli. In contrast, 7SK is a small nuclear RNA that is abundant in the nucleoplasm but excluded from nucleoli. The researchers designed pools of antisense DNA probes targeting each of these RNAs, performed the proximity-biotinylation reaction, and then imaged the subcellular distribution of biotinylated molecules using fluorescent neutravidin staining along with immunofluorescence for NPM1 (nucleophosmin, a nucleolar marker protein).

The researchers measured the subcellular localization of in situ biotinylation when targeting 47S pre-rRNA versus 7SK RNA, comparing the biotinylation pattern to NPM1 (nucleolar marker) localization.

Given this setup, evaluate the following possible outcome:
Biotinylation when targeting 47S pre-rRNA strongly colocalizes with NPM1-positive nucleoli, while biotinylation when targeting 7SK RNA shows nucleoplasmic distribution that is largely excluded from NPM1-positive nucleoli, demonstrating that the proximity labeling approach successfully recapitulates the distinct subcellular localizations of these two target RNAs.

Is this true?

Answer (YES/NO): YES